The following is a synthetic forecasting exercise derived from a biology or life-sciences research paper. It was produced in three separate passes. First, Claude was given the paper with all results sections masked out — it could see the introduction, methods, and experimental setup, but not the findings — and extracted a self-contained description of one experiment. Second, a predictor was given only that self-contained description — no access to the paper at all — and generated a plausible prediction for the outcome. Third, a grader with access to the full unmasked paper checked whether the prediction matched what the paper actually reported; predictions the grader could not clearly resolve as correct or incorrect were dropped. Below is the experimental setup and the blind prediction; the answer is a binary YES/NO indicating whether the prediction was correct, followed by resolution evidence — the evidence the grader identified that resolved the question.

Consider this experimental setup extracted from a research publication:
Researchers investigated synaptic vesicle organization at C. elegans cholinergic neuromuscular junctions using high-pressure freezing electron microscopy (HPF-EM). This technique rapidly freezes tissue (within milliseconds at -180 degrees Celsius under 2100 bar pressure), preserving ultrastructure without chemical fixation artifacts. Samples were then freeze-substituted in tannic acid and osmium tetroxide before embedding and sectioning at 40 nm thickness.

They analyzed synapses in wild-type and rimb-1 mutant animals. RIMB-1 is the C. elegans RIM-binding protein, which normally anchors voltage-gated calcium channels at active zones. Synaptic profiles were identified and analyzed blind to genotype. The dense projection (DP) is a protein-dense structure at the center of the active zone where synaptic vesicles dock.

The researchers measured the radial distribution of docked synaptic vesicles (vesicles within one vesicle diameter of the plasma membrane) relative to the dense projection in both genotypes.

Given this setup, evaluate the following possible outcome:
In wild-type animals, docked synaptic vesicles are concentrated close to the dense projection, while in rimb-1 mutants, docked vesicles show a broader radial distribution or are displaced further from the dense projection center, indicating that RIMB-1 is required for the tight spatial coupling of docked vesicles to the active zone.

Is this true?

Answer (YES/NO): YES